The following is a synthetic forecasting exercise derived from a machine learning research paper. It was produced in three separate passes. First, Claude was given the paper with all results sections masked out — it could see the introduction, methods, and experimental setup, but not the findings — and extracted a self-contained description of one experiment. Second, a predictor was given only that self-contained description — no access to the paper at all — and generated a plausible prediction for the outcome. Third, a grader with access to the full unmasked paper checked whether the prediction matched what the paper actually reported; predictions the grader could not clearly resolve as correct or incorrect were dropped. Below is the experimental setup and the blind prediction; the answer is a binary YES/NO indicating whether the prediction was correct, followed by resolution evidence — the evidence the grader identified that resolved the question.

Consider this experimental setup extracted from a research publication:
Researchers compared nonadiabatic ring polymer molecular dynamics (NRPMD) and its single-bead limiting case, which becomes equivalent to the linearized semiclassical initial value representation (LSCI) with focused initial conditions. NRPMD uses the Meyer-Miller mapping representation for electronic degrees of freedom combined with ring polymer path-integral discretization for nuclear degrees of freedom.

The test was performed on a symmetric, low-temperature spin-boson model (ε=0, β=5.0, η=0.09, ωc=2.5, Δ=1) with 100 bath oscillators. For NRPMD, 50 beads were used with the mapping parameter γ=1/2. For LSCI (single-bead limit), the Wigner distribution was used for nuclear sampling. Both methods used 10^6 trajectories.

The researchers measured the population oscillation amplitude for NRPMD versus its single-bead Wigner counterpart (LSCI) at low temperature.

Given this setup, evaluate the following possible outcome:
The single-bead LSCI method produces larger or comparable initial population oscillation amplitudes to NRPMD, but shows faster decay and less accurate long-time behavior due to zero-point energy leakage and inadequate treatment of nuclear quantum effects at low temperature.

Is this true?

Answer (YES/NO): NO